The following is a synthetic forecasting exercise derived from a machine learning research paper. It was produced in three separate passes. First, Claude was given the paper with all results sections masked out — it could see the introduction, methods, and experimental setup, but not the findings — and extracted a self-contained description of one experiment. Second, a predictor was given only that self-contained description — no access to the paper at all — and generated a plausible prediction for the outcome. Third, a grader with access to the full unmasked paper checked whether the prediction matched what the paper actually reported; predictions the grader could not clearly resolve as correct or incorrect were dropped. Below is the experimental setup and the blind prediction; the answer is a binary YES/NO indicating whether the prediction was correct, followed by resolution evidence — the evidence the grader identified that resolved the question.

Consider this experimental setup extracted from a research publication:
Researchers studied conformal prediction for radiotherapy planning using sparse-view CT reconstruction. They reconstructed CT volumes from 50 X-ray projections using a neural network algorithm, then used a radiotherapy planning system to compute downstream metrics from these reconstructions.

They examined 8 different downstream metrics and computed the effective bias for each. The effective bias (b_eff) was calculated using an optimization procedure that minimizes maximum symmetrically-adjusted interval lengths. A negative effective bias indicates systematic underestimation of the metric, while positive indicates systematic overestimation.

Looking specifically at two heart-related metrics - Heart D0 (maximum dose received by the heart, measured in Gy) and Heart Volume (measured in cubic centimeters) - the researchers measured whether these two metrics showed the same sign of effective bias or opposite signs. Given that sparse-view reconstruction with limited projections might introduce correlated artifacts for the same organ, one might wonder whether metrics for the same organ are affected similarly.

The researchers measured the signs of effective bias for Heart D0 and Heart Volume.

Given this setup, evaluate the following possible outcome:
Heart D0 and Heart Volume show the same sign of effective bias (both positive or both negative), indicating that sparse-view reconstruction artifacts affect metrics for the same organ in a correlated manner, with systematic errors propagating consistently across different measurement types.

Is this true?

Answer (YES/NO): YES